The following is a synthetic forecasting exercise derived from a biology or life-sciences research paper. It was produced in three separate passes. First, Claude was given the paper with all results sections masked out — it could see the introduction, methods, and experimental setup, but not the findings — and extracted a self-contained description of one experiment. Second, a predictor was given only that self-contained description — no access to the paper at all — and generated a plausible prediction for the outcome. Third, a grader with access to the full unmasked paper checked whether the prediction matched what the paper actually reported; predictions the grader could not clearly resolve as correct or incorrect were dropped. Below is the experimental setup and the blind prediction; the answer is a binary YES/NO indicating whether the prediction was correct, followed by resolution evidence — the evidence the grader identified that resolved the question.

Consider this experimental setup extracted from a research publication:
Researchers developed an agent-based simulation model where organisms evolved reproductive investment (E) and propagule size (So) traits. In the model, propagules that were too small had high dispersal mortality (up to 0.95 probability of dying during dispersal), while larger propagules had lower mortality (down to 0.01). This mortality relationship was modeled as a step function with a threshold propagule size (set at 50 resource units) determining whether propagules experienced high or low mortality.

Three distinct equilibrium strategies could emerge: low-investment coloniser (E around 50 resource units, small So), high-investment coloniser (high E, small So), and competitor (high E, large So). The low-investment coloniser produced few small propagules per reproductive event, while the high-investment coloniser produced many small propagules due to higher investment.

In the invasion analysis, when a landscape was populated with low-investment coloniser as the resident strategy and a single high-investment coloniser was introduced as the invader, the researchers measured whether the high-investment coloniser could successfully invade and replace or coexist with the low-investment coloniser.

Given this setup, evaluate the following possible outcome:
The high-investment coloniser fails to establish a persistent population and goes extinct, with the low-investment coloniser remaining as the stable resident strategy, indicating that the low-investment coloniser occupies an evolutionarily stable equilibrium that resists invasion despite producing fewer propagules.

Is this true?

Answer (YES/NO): NO